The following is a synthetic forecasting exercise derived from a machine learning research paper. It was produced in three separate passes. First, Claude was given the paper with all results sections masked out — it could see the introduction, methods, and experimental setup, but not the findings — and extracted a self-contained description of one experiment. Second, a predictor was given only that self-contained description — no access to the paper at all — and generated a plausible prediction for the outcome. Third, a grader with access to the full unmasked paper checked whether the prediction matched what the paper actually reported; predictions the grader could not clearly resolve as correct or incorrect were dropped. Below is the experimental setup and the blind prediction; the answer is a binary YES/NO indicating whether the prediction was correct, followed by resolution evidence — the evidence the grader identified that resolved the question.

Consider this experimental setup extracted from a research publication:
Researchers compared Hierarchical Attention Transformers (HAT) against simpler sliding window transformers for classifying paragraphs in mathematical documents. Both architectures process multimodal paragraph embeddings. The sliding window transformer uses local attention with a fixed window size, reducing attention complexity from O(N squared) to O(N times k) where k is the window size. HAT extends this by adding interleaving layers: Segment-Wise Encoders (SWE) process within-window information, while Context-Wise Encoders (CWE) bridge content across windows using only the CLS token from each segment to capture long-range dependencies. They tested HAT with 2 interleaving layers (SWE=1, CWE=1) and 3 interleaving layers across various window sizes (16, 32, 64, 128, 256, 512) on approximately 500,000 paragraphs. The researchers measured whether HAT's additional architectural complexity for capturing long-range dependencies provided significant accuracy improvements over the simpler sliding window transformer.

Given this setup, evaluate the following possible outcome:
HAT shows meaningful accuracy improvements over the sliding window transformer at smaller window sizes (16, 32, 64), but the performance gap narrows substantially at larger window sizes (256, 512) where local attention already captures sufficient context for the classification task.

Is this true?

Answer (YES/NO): NO